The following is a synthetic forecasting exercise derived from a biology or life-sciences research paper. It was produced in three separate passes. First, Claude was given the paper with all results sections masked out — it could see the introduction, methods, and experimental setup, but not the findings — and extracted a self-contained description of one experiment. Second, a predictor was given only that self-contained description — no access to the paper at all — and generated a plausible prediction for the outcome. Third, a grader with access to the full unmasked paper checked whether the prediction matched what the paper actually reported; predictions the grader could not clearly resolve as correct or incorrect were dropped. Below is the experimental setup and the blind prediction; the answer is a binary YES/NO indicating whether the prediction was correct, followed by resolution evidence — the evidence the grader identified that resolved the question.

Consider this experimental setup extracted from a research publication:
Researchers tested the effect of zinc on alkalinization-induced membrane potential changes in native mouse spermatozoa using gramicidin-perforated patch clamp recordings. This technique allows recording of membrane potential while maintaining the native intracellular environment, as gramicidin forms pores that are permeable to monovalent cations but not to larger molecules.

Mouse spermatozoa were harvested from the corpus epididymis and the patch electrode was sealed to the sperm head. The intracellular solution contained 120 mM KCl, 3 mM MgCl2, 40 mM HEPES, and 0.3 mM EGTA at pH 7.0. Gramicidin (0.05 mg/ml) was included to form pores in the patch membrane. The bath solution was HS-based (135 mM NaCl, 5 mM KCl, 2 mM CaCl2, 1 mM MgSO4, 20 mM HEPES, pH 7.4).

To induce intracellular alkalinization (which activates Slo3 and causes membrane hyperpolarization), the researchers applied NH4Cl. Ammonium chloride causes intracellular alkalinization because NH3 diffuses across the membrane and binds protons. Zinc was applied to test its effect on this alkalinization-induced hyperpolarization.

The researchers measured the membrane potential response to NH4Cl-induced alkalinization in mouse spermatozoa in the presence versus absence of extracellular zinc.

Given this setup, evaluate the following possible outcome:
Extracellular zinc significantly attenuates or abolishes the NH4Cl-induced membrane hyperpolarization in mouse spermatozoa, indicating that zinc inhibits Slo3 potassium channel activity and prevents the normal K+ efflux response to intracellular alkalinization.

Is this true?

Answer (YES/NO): NO